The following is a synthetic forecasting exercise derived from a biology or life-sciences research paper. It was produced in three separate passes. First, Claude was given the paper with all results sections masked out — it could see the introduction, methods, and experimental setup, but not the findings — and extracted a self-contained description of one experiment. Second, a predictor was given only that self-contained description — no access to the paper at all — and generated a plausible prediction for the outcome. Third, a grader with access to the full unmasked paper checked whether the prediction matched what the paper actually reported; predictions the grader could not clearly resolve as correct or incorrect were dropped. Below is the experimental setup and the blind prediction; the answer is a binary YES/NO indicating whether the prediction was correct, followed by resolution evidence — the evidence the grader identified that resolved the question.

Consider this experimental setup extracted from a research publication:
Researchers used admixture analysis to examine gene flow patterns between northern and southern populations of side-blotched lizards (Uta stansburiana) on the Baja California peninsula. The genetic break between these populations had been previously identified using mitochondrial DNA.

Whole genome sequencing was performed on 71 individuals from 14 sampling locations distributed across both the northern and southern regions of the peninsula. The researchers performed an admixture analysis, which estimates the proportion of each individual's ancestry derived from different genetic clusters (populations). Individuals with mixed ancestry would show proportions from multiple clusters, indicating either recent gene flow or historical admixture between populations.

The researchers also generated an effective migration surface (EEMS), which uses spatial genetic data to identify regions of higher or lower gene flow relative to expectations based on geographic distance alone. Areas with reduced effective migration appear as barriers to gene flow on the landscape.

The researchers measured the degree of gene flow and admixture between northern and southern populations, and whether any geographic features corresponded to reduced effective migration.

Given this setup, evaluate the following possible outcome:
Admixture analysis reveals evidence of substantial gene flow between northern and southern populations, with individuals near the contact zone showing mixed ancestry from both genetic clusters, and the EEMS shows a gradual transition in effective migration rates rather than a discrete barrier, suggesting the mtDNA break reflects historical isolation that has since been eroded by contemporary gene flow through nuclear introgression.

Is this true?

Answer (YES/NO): NO